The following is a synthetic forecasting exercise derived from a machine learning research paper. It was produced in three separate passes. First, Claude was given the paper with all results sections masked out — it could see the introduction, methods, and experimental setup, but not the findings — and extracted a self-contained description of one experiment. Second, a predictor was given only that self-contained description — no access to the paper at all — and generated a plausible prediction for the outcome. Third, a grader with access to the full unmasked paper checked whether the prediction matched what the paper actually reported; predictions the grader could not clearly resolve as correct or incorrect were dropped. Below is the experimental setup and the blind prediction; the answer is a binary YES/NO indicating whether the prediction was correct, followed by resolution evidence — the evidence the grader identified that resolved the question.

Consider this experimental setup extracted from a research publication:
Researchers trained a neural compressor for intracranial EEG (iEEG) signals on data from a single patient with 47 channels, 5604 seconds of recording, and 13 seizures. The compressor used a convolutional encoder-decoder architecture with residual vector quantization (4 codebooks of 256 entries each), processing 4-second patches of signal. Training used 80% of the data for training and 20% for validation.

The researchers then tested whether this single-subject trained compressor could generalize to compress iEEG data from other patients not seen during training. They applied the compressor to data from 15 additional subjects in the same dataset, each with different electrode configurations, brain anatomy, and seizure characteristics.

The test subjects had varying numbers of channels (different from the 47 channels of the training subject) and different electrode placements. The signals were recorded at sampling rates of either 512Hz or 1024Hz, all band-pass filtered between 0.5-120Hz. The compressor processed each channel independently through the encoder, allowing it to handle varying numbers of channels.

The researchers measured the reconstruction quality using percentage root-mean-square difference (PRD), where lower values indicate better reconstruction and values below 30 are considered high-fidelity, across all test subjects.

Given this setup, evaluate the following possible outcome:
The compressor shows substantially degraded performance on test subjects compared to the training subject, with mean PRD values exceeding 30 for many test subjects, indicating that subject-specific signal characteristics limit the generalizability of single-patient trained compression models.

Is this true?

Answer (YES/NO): NO